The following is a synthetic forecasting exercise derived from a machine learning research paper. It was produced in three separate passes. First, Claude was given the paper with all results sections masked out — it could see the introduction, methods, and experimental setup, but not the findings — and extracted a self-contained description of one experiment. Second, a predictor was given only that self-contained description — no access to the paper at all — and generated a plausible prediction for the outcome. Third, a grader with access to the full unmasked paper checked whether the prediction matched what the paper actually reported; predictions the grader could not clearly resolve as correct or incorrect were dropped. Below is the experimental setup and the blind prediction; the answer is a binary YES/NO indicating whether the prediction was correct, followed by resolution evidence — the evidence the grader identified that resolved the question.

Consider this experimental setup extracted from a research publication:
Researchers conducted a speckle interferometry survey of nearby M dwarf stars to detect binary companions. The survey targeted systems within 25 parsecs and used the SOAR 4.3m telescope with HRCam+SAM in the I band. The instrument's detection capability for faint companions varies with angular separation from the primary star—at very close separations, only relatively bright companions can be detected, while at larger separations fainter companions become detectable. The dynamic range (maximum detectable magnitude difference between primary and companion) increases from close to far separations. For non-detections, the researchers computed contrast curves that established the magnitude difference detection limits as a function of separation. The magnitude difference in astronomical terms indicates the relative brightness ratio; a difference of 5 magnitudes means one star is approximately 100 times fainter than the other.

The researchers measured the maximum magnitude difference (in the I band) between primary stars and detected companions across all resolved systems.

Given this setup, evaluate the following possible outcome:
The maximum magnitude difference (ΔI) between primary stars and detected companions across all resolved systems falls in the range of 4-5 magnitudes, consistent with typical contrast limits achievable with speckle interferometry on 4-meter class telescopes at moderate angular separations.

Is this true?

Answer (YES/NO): YES